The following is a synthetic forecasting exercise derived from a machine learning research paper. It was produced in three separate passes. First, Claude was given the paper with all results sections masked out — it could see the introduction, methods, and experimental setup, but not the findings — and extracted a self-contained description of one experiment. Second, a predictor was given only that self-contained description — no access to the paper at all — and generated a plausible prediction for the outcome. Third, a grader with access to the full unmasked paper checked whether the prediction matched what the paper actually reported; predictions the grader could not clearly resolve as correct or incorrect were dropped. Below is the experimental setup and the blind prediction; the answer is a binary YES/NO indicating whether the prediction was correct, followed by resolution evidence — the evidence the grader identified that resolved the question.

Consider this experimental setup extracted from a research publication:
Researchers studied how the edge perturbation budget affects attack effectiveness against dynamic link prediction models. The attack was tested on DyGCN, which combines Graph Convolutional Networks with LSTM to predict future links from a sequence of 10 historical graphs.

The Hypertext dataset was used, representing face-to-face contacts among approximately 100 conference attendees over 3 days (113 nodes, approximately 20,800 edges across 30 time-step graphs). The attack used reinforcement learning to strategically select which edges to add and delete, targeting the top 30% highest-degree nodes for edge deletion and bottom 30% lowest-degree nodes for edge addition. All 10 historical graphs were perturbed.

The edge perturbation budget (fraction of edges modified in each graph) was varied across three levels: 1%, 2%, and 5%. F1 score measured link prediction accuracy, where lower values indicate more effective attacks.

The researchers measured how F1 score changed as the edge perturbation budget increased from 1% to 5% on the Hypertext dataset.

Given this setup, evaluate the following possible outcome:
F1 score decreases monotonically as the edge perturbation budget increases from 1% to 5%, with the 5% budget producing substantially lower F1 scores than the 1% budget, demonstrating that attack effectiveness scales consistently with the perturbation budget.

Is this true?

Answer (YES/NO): YES